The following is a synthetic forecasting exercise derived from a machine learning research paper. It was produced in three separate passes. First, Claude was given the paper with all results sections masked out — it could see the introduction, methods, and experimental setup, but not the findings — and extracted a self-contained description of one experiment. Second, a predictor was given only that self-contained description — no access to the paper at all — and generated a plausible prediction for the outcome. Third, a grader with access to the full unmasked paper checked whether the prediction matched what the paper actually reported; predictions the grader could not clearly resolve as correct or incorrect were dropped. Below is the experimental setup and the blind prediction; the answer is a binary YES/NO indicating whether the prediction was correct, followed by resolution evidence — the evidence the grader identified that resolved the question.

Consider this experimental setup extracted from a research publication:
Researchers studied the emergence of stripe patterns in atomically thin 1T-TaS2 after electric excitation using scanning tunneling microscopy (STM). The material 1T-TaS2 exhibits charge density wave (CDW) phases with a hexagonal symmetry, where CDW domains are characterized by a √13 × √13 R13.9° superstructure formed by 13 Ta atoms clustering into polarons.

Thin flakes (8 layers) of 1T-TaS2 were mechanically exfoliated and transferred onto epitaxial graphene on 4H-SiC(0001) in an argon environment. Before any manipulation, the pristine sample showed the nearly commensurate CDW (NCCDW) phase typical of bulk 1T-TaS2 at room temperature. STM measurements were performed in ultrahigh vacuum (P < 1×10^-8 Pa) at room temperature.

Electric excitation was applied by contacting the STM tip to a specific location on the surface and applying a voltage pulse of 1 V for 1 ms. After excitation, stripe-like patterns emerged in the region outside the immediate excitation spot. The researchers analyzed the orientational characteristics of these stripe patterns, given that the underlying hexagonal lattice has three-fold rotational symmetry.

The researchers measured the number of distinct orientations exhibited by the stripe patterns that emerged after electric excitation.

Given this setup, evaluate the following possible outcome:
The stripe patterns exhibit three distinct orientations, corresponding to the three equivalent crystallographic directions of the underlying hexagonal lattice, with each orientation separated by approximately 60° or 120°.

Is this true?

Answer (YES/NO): YES